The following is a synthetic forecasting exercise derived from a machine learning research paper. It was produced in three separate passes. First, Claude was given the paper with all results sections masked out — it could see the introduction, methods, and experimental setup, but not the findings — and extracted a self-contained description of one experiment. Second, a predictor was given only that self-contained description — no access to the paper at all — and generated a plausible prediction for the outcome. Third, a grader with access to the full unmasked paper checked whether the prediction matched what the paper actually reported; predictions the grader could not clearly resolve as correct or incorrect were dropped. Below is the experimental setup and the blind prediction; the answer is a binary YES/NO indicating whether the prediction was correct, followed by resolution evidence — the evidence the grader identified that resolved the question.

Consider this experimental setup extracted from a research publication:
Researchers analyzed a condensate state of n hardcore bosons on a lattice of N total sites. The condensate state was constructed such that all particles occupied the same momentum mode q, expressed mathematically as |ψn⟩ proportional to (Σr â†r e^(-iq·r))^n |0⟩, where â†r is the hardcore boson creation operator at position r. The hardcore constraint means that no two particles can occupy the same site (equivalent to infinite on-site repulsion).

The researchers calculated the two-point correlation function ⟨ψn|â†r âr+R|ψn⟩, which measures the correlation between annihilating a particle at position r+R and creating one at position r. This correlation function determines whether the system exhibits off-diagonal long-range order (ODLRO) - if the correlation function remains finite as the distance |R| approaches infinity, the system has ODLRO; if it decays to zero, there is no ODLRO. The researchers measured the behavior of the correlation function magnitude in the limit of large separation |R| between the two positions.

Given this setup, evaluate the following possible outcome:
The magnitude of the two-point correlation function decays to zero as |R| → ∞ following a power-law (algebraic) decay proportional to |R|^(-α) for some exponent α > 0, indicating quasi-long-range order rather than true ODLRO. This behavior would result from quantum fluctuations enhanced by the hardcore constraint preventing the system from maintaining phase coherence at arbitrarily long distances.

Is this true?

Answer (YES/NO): NO